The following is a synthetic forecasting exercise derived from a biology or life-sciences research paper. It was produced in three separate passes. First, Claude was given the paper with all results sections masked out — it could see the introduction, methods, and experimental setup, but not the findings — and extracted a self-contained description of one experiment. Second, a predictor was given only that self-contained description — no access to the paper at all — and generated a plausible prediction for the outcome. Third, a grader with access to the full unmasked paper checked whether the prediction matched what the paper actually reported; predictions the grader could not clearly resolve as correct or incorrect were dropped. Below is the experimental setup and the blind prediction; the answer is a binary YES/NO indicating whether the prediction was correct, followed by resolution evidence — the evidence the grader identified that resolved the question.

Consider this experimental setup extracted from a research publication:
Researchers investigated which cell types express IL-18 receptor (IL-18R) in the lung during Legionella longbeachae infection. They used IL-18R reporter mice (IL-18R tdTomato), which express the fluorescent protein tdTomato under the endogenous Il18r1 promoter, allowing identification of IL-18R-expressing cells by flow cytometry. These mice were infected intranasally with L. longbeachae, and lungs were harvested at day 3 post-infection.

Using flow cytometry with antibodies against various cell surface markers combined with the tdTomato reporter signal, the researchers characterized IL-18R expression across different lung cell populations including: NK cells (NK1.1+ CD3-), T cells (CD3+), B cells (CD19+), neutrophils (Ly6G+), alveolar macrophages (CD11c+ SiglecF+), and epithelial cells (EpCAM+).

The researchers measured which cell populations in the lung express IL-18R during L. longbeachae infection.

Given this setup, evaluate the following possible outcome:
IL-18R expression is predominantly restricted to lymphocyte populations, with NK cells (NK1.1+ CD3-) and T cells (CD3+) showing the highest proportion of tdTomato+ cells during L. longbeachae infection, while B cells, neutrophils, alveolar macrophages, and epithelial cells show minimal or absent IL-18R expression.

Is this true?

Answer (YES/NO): NO